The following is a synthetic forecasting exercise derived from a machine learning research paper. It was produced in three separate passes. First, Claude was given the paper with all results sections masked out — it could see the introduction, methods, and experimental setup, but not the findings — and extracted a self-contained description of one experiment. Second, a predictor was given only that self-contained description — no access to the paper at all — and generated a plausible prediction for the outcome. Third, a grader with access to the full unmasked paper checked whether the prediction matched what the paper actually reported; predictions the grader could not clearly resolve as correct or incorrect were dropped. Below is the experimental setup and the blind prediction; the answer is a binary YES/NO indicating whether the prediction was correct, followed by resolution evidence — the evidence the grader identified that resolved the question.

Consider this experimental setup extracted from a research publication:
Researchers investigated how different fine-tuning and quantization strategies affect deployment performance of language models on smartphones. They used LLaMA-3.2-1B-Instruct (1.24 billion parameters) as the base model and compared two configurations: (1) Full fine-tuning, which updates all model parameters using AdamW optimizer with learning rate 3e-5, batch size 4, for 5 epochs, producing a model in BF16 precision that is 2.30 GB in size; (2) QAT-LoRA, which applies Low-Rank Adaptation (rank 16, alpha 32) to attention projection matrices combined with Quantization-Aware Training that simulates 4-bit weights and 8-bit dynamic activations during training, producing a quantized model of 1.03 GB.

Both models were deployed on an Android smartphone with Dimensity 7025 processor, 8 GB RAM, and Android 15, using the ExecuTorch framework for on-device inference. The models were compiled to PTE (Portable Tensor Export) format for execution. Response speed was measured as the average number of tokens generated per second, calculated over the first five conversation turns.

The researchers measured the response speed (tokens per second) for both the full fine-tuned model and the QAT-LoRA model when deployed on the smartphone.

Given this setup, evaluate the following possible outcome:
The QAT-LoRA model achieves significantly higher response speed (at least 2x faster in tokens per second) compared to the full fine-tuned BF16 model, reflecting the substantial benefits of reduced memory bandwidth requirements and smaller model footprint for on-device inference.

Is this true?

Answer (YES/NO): YES